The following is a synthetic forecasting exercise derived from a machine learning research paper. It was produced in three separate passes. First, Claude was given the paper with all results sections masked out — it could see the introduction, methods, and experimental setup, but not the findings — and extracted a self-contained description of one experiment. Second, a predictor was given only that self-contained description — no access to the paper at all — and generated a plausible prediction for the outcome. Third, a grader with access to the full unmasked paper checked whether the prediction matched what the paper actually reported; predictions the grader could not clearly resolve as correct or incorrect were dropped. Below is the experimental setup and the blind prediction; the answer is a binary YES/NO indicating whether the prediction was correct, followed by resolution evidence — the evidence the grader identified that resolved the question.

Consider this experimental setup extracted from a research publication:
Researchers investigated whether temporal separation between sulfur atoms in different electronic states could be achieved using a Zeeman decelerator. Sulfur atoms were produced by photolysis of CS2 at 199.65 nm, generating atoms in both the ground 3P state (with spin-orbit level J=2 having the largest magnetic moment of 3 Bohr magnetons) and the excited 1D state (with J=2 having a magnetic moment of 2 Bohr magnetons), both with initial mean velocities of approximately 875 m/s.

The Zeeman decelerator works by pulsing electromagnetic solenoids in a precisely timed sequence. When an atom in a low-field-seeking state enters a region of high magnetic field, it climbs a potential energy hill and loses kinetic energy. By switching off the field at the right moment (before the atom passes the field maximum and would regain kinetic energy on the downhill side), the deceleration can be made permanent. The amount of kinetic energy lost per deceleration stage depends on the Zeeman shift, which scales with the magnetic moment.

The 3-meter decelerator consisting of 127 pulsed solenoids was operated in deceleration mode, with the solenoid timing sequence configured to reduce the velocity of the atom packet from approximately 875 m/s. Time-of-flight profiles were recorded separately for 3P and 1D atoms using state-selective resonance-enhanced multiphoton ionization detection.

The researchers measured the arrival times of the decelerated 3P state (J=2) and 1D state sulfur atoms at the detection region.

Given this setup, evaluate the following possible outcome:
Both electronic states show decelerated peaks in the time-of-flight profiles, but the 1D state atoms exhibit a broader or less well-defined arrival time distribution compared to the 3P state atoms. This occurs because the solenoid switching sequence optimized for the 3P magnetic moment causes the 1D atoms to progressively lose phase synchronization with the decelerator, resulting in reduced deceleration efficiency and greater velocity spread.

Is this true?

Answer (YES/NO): NO